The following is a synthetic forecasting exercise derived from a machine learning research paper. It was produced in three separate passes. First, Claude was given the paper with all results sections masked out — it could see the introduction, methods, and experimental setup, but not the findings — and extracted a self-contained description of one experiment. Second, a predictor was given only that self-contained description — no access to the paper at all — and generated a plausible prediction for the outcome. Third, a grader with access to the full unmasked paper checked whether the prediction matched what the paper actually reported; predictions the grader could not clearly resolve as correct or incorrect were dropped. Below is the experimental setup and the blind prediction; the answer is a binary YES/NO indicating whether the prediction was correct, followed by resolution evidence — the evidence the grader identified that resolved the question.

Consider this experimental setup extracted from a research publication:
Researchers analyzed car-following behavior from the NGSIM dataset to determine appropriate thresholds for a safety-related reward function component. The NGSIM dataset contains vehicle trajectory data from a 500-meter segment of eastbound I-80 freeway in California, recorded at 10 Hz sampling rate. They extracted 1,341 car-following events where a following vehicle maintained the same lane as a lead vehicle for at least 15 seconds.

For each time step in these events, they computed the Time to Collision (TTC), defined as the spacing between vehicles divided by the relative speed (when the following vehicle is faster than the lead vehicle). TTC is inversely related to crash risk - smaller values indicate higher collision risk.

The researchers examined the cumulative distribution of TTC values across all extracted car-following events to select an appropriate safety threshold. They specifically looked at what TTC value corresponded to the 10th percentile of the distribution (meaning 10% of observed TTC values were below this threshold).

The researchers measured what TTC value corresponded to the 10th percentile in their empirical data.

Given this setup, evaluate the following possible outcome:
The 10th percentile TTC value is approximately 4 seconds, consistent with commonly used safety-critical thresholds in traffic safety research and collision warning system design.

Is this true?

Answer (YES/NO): NO